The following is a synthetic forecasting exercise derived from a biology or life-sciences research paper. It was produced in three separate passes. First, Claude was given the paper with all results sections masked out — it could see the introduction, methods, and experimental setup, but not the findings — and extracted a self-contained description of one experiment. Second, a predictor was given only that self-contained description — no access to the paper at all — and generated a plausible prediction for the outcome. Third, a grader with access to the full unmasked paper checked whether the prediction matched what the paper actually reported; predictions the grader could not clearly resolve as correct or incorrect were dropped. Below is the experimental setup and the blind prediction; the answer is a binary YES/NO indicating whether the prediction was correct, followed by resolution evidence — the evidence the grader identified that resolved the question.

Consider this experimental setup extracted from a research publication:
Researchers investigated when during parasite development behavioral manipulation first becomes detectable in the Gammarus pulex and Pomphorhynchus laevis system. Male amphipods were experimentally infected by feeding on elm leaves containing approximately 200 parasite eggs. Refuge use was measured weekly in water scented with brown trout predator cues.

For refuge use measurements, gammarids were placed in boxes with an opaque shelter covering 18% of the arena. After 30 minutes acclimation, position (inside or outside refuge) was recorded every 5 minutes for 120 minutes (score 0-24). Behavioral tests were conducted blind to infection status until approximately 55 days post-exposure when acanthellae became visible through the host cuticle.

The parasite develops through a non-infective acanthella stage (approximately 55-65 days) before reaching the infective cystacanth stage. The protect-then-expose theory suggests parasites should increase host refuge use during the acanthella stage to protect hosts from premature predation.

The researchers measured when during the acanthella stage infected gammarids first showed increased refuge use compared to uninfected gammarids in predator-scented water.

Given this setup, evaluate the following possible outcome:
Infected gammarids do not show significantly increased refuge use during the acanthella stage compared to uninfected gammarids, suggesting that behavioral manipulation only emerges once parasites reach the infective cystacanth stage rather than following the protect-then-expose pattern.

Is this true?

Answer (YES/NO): NO